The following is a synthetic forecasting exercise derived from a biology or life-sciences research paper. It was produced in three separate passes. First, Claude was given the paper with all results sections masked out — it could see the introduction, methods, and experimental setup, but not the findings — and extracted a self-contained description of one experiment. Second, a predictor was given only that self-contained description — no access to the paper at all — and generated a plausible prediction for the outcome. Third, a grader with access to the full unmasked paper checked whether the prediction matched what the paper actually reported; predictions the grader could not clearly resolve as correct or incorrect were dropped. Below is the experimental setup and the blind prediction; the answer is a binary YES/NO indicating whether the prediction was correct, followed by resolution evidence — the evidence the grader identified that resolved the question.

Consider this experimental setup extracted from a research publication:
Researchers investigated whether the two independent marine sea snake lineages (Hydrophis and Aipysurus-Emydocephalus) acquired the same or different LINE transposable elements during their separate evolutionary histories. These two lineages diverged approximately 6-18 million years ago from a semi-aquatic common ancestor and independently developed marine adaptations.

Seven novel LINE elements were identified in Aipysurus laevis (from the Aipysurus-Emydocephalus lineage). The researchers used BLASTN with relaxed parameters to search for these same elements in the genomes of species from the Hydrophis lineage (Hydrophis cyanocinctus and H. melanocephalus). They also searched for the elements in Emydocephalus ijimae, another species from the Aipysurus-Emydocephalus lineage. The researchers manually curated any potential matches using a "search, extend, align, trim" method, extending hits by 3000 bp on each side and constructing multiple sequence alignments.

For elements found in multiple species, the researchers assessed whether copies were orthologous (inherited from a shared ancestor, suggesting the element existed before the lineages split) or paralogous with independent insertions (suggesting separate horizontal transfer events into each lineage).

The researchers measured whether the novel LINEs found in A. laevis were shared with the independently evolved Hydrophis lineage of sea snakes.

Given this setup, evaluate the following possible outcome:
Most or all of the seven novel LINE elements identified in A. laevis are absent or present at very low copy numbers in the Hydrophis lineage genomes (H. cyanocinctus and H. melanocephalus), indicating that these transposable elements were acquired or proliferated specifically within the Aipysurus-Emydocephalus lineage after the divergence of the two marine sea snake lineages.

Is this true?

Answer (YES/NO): NO